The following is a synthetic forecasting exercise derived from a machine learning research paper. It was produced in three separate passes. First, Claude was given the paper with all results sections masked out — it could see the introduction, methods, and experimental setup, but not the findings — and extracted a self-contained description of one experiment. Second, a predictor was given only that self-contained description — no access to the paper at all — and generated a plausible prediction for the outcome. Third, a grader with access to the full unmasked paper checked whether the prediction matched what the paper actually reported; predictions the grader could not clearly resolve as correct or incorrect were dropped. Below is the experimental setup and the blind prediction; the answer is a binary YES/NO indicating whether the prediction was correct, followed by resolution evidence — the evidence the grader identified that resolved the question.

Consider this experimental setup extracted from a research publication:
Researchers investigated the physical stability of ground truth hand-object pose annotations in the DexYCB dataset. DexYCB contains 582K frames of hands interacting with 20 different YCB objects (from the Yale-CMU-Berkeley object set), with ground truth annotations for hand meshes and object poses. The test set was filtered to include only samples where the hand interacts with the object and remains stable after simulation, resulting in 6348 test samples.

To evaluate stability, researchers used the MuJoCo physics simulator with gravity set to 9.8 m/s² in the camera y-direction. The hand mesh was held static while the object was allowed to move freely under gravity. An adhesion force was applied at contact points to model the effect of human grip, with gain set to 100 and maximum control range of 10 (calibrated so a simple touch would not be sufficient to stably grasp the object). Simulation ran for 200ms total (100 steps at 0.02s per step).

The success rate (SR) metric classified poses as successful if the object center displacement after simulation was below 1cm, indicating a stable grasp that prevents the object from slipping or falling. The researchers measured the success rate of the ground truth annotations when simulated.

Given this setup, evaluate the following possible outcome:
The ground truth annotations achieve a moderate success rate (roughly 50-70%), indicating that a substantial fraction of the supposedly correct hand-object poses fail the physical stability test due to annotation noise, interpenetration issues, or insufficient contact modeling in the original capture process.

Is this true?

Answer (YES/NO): NO